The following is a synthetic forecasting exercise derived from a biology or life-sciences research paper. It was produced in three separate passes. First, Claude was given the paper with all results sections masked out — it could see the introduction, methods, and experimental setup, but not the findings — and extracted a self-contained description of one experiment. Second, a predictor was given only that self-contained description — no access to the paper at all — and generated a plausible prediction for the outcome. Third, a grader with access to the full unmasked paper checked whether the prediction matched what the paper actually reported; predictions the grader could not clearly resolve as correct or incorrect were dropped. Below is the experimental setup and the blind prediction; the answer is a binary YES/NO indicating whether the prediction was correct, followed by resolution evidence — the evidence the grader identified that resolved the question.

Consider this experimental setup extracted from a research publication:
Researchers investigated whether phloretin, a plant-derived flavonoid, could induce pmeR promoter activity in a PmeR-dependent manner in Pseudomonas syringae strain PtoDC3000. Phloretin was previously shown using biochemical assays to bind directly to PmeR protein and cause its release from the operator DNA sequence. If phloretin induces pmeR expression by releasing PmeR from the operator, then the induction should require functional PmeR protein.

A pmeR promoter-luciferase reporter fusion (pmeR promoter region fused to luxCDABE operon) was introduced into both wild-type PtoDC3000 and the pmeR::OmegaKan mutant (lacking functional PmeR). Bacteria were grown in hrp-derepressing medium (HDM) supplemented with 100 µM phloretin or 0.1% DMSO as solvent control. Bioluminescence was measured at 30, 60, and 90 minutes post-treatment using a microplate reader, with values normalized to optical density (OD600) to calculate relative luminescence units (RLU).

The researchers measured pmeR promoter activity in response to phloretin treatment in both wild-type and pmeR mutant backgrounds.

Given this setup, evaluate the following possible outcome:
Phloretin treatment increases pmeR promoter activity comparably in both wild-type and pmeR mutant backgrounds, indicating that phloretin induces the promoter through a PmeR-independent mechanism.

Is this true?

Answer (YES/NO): NO